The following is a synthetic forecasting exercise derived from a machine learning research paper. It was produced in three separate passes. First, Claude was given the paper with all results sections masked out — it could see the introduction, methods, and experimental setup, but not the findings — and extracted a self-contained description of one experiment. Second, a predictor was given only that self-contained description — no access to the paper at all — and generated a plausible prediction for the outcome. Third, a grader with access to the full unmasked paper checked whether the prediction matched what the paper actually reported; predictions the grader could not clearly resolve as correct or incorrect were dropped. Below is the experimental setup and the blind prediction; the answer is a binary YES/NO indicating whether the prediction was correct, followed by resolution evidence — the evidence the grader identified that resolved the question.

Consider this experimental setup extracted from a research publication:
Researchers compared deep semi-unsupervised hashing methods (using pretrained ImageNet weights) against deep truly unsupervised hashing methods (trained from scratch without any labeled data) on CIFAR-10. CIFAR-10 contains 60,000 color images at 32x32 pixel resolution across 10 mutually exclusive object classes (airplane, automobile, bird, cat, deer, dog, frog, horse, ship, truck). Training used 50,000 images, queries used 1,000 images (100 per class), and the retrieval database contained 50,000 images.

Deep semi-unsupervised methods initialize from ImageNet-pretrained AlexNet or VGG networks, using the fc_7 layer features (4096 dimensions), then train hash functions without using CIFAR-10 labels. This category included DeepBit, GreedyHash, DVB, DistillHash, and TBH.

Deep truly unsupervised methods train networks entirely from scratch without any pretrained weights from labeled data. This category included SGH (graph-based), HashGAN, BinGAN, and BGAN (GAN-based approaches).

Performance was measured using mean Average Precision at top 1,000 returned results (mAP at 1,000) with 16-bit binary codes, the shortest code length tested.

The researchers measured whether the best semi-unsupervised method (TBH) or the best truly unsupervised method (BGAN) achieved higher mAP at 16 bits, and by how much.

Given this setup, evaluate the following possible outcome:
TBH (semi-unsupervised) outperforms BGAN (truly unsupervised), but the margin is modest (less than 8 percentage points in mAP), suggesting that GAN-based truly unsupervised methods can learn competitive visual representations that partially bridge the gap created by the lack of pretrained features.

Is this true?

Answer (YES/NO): YES